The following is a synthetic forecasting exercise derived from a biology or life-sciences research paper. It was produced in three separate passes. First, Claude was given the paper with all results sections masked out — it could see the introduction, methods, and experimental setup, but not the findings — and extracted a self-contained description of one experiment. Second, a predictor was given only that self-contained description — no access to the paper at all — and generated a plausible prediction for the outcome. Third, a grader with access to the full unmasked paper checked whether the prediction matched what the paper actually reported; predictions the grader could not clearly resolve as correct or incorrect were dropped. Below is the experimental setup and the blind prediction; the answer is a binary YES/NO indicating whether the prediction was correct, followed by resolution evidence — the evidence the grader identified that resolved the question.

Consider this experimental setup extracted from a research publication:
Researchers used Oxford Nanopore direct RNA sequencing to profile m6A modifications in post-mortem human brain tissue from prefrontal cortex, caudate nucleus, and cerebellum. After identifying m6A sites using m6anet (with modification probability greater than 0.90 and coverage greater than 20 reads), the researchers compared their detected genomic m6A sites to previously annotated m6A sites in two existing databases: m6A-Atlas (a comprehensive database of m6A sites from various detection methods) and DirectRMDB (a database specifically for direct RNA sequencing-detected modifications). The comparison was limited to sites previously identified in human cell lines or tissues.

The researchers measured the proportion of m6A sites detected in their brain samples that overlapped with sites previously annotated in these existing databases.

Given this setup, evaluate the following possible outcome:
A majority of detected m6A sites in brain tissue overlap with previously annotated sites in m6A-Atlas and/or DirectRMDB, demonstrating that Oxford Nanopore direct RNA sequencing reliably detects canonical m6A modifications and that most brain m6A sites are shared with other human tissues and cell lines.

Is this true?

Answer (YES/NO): YES